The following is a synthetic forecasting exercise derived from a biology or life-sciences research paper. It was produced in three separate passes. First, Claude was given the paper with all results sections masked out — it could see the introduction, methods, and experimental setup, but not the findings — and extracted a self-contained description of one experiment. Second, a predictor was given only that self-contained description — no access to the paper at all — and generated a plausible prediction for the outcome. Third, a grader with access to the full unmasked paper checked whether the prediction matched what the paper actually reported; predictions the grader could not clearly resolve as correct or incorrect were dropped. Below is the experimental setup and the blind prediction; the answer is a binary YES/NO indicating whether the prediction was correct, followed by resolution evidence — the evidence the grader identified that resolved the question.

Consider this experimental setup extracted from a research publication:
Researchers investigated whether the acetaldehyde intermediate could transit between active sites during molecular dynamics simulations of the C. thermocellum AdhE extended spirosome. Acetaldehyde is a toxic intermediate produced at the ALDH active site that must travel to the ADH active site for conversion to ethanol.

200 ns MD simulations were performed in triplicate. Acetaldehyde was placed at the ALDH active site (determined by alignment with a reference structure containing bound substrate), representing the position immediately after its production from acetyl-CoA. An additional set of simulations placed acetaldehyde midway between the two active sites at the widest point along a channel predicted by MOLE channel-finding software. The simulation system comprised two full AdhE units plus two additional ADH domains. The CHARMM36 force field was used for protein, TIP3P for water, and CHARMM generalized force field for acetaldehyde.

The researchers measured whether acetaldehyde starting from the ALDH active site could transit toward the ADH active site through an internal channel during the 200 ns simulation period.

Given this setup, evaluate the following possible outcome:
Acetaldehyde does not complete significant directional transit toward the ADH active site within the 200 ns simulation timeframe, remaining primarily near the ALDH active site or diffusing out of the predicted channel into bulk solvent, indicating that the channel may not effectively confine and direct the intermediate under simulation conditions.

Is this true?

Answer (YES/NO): NO